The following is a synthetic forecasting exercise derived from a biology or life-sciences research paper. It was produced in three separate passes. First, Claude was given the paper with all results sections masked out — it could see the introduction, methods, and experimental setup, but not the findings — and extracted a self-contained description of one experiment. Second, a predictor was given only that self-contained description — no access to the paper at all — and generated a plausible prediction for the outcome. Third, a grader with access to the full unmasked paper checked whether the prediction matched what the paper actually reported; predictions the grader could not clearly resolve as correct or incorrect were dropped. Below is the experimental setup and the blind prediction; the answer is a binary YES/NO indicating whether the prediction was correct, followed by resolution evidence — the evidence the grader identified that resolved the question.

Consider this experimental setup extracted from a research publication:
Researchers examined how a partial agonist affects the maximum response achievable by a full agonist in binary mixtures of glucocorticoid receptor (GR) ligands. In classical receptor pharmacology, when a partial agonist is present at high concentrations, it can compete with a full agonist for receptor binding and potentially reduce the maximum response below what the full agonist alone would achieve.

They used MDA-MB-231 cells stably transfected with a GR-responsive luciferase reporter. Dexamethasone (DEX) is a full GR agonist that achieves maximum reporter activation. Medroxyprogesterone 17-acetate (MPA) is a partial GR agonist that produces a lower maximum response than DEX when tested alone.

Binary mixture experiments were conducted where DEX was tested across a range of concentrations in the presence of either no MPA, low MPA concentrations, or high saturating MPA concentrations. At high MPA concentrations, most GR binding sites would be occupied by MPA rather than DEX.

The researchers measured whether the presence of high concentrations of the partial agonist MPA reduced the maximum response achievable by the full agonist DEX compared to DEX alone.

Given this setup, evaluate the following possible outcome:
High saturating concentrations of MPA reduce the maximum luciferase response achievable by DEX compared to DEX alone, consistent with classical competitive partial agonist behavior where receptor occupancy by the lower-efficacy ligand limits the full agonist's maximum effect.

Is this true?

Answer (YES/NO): YES